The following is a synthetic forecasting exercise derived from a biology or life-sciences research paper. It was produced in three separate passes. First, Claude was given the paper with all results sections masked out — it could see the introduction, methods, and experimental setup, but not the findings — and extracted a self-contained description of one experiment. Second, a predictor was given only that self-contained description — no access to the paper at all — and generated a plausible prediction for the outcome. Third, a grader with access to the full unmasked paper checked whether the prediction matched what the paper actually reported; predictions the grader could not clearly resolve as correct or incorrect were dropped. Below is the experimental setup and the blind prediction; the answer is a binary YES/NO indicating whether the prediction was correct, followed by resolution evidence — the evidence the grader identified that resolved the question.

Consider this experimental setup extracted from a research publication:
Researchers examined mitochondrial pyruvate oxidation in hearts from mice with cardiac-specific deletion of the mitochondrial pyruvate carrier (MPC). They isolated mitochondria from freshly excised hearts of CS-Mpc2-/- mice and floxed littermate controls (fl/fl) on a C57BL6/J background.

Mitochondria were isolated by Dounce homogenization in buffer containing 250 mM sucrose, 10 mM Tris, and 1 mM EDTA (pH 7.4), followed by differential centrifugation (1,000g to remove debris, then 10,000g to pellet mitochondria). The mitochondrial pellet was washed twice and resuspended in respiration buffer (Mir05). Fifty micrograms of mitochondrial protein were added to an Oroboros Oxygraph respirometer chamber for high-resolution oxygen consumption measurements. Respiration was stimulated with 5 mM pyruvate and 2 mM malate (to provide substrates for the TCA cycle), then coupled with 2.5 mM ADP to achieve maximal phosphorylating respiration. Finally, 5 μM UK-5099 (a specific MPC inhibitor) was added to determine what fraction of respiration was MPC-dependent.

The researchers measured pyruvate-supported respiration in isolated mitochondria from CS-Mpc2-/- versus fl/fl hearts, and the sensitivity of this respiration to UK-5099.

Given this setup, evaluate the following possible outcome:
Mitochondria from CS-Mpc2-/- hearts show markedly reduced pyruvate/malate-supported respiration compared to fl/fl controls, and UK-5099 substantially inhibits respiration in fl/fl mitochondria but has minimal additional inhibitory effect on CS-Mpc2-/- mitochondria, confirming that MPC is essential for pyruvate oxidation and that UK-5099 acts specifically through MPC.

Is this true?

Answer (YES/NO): YES